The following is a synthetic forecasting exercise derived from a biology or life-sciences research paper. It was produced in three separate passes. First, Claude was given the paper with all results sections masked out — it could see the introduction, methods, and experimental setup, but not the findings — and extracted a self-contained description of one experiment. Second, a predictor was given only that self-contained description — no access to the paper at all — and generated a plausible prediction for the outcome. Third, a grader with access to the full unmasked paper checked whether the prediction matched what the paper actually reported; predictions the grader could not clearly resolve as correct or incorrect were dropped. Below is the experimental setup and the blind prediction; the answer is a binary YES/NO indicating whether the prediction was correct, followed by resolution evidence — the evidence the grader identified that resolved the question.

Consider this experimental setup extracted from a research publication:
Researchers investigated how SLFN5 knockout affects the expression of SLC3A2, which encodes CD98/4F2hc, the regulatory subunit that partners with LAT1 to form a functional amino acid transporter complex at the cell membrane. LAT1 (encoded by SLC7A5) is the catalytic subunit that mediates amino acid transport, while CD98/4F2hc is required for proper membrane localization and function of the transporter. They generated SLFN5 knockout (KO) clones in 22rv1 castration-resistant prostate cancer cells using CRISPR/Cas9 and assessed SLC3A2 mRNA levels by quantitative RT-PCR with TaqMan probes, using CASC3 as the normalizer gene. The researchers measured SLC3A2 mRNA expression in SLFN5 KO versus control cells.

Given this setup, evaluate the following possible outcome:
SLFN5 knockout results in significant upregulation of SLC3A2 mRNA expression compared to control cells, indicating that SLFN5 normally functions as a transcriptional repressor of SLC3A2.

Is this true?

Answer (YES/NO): NO